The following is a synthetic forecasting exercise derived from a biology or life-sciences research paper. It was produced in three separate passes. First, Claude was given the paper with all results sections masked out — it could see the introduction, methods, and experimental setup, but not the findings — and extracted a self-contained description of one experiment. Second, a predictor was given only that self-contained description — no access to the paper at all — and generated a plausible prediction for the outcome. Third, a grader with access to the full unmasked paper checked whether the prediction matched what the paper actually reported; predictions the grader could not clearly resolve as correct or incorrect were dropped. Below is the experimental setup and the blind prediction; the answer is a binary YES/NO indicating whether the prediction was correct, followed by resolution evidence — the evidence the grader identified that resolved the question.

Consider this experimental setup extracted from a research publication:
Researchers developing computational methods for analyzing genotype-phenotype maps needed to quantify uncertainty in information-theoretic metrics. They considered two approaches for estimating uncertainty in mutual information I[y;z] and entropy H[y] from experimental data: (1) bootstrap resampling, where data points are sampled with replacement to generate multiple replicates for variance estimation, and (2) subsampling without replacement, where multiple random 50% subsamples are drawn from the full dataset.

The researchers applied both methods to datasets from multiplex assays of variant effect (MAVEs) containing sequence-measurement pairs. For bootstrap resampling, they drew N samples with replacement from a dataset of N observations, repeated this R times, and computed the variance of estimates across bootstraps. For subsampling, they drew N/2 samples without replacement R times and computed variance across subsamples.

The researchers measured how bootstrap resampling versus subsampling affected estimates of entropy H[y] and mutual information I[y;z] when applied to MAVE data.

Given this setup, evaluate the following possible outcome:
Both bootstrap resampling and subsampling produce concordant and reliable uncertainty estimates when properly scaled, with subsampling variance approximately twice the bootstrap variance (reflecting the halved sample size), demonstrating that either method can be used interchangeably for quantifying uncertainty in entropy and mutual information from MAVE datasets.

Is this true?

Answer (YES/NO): NO